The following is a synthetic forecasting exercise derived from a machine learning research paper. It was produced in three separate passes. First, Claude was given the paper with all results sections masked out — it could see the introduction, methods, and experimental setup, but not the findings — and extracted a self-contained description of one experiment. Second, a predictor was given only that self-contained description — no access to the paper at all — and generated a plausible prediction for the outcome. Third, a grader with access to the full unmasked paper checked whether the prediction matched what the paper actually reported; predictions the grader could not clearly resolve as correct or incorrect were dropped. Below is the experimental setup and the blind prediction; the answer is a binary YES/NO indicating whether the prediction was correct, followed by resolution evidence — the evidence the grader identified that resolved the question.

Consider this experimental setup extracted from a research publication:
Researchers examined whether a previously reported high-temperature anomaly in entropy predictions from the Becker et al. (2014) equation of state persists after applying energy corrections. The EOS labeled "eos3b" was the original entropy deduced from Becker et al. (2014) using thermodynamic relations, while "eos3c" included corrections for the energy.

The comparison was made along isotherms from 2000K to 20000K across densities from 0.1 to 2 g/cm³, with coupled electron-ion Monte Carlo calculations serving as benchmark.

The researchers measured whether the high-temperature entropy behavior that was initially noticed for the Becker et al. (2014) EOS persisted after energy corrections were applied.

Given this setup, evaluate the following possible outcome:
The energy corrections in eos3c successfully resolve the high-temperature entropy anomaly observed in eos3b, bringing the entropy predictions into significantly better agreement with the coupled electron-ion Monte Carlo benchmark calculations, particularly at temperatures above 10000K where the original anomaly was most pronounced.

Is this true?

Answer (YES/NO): NO